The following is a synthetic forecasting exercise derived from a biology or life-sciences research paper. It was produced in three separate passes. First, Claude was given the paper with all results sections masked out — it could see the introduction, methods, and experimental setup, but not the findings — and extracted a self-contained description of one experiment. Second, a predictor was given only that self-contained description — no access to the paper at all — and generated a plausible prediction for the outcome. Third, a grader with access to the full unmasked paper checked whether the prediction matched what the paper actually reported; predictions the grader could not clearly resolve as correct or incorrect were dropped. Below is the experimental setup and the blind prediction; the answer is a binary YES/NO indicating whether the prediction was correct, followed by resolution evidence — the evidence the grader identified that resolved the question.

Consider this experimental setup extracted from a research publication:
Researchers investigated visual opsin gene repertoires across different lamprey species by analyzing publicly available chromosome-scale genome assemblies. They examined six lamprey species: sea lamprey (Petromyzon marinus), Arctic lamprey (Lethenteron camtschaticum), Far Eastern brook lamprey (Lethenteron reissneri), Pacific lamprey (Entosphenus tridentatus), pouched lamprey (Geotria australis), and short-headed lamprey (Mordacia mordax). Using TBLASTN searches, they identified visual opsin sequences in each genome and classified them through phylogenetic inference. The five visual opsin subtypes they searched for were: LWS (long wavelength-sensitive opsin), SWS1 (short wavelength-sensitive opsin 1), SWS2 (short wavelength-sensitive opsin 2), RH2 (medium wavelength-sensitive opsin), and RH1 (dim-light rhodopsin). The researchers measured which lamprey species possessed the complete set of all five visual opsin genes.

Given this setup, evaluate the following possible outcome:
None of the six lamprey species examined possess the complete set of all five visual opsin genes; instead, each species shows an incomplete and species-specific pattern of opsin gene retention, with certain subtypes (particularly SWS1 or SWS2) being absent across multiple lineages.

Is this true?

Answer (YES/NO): NO